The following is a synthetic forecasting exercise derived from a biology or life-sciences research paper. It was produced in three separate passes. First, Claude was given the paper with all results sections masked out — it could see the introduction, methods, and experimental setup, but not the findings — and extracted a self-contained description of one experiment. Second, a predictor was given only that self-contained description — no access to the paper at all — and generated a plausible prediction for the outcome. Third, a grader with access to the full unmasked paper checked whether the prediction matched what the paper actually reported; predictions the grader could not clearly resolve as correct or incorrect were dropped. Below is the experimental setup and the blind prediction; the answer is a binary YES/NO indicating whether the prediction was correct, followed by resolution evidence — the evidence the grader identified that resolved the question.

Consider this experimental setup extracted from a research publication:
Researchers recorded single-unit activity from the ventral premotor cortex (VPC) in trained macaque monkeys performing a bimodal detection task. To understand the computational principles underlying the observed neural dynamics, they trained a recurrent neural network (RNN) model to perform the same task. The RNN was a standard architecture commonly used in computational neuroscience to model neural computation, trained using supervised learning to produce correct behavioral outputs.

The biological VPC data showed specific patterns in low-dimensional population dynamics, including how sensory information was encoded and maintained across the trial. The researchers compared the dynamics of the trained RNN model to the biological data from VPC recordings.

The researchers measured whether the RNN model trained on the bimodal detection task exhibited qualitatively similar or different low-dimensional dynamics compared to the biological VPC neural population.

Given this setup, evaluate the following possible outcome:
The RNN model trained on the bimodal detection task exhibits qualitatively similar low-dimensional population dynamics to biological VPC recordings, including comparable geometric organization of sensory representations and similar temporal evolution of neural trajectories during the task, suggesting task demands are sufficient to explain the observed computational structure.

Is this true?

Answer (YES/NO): YES